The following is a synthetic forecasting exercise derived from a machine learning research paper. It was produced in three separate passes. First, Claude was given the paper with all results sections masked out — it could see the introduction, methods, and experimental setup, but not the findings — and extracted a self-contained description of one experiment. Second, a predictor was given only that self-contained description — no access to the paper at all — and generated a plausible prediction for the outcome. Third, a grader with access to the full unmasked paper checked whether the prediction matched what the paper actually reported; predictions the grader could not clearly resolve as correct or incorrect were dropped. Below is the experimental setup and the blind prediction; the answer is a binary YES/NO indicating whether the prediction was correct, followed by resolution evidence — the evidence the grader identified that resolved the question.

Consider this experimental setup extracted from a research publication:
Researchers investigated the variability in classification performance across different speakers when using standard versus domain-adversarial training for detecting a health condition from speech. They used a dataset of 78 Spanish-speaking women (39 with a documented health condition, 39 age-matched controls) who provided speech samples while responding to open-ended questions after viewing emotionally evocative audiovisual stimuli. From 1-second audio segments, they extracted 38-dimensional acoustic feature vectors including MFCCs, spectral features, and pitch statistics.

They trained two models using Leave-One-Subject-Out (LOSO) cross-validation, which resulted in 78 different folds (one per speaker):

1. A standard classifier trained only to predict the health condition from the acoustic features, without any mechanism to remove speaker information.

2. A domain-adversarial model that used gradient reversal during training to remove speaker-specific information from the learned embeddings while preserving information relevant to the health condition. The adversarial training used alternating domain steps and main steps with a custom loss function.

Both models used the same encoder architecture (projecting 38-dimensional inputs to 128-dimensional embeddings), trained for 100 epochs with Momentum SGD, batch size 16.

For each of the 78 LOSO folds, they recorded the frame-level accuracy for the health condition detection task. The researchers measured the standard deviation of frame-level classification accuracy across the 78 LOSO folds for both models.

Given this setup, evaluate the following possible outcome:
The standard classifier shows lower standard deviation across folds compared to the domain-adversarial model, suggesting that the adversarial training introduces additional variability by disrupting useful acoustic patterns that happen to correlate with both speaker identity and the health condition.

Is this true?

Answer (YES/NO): NO